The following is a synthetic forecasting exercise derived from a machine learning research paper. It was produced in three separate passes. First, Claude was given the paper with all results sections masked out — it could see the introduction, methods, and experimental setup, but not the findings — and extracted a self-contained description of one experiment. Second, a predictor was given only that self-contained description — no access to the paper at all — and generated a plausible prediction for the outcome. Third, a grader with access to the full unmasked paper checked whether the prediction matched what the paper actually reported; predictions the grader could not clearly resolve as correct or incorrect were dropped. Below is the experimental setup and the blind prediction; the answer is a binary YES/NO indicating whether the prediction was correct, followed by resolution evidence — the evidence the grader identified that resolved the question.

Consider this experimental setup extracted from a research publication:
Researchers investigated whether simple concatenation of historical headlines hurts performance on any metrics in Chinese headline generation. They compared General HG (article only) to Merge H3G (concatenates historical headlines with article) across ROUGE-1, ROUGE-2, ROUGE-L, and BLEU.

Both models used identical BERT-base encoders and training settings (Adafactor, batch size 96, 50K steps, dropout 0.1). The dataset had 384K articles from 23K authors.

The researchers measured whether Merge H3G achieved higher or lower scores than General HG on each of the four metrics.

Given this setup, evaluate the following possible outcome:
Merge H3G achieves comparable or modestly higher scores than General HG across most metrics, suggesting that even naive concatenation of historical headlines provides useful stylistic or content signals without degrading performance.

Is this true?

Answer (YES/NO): YES